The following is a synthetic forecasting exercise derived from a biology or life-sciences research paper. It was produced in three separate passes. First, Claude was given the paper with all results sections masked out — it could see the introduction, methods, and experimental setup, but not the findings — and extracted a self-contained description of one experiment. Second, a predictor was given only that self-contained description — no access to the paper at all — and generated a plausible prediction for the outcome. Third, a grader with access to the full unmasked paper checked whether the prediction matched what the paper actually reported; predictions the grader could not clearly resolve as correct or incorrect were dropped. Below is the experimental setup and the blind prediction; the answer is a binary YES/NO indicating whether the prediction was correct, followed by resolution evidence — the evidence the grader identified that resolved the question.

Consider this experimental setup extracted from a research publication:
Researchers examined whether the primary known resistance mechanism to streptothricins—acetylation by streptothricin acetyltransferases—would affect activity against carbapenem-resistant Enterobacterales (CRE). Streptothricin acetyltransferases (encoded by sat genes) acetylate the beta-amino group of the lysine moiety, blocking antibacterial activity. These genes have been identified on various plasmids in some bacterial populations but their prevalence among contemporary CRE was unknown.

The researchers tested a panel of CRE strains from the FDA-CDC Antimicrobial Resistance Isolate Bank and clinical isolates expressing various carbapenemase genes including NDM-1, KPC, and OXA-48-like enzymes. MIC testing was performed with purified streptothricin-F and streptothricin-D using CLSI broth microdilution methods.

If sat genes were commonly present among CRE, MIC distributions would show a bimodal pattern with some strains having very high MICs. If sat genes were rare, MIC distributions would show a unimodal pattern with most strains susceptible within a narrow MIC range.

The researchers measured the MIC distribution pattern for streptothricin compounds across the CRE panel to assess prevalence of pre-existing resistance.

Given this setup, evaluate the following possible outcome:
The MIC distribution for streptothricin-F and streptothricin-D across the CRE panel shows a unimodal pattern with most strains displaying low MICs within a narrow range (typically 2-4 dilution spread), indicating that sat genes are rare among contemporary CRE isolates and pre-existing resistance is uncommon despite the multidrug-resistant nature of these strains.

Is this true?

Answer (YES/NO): YES